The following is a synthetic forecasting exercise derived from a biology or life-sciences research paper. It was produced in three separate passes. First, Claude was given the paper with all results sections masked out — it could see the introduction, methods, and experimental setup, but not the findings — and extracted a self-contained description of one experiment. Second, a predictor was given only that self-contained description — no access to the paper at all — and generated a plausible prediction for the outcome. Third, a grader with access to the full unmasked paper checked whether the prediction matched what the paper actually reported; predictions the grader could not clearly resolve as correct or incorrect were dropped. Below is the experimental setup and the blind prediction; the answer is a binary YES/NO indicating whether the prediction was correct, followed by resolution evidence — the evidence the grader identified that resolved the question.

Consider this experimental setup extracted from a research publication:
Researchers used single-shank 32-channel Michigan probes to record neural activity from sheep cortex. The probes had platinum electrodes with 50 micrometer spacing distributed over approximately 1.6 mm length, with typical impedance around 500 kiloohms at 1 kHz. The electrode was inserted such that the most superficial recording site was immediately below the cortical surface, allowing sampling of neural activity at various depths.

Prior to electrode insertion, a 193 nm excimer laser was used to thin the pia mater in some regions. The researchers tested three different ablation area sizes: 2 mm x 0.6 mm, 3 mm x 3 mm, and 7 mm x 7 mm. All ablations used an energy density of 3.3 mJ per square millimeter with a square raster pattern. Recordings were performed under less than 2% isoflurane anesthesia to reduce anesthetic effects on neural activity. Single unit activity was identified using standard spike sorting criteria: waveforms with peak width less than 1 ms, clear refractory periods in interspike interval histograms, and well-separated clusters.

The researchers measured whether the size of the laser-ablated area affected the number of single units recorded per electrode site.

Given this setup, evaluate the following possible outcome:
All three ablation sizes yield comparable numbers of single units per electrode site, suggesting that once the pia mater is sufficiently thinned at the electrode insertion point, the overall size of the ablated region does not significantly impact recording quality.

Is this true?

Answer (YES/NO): YES